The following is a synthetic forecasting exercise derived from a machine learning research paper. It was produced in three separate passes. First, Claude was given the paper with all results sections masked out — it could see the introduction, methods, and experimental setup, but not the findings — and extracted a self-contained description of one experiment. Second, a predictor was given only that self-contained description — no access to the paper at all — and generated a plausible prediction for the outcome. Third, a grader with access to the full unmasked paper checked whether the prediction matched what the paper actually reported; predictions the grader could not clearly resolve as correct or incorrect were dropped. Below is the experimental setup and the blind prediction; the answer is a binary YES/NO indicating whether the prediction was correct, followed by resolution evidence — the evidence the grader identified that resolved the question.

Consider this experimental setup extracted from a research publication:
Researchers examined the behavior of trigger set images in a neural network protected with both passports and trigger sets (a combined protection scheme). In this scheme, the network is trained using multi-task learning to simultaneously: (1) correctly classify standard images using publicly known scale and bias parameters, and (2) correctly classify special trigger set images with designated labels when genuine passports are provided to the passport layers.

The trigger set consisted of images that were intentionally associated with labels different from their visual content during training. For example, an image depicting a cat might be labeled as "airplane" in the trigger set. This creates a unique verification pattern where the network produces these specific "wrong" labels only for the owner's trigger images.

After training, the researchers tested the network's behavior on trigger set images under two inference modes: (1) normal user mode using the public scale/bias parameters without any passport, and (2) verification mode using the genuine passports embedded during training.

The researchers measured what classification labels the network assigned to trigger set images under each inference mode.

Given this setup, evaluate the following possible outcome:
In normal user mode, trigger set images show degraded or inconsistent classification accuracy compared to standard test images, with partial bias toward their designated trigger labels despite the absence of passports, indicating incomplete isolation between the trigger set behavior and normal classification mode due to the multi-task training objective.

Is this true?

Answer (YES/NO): NO